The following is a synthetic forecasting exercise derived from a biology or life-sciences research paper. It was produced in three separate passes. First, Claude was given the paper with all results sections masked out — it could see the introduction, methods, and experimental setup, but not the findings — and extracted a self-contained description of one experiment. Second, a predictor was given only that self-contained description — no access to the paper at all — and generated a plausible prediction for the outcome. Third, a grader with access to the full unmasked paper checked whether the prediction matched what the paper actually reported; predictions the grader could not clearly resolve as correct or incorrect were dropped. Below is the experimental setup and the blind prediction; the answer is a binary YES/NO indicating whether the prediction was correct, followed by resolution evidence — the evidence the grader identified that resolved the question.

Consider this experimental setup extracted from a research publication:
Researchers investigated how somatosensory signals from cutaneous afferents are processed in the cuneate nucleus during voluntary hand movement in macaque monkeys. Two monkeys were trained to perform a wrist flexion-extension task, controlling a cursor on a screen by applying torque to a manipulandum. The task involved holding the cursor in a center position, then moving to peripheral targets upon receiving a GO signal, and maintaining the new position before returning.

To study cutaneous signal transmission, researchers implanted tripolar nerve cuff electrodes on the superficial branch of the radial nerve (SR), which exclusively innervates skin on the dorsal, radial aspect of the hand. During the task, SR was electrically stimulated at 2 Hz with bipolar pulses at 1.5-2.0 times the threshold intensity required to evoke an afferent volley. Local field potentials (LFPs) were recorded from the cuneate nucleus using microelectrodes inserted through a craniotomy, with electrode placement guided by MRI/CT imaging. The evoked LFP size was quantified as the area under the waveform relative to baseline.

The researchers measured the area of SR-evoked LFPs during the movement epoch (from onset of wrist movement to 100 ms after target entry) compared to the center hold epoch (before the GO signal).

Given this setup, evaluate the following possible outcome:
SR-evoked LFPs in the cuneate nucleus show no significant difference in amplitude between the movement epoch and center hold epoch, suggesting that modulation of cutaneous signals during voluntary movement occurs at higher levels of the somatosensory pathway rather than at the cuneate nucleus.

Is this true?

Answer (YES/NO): NO